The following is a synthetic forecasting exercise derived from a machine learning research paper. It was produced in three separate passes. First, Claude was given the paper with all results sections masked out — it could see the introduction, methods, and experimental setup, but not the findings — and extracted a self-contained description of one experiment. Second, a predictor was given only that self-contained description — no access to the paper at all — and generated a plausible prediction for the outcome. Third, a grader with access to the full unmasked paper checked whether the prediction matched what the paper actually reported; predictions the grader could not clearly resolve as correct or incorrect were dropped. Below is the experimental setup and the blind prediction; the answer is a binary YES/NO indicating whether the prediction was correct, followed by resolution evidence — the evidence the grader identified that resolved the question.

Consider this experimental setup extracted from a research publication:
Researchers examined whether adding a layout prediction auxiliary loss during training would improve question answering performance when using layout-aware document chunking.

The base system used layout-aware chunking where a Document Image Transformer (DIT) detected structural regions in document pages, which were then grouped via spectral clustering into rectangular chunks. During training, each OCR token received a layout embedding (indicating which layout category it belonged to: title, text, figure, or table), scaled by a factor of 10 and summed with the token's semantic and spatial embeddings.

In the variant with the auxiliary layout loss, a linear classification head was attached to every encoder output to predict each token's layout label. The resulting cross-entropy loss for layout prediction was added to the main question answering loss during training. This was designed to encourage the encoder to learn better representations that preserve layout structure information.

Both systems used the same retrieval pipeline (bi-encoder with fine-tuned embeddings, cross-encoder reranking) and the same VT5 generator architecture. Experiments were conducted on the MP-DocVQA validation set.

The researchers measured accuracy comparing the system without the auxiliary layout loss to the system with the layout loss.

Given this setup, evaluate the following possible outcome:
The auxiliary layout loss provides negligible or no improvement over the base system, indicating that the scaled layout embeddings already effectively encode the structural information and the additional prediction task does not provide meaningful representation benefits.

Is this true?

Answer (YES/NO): NO